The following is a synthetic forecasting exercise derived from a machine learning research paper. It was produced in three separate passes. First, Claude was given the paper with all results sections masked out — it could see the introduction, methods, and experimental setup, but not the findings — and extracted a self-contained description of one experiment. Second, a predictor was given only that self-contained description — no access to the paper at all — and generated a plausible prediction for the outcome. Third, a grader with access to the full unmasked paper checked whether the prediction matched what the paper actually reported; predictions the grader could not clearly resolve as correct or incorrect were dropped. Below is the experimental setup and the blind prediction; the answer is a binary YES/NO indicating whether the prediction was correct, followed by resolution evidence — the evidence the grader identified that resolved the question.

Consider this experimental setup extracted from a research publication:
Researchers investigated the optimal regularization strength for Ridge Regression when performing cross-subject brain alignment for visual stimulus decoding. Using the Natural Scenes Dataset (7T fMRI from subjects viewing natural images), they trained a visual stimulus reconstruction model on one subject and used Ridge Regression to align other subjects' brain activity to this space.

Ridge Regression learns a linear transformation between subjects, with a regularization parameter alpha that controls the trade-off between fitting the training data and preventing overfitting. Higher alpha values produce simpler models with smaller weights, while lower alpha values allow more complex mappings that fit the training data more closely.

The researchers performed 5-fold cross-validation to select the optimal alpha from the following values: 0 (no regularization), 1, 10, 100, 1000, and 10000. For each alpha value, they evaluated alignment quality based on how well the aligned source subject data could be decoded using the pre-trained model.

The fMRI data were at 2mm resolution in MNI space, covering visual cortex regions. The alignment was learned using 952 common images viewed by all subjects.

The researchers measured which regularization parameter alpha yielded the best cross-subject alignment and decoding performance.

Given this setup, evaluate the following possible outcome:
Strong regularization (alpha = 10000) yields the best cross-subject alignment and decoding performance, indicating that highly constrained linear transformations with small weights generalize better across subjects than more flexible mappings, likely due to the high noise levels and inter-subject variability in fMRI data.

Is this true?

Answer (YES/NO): NO